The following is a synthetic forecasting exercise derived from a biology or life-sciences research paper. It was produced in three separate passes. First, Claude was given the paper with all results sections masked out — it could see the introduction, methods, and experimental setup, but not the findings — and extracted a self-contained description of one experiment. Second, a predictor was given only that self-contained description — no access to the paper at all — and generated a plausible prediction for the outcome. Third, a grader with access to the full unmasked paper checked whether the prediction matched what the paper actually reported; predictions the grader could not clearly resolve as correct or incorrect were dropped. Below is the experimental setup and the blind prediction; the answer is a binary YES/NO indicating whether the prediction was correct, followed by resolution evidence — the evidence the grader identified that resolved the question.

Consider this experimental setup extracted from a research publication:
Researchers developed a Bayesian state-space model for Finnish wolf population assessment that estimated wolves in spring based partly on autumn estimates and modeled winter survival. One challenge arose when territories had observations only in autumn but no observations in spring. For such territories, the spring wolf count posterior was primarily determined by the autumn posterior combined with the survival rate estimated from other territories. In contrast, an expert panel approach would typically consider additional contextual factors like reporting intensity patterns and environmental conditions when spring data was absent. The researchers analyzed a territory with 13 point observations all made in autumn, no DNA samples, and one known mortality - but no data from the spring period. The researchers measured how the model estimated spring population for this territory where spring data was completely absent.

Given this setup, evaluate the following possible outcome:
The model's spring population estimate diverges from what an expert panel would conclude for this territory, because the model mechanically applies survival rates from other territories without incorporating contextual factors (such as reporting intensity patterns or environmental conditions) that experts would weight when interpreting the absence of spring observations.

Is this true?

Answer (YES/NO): YES